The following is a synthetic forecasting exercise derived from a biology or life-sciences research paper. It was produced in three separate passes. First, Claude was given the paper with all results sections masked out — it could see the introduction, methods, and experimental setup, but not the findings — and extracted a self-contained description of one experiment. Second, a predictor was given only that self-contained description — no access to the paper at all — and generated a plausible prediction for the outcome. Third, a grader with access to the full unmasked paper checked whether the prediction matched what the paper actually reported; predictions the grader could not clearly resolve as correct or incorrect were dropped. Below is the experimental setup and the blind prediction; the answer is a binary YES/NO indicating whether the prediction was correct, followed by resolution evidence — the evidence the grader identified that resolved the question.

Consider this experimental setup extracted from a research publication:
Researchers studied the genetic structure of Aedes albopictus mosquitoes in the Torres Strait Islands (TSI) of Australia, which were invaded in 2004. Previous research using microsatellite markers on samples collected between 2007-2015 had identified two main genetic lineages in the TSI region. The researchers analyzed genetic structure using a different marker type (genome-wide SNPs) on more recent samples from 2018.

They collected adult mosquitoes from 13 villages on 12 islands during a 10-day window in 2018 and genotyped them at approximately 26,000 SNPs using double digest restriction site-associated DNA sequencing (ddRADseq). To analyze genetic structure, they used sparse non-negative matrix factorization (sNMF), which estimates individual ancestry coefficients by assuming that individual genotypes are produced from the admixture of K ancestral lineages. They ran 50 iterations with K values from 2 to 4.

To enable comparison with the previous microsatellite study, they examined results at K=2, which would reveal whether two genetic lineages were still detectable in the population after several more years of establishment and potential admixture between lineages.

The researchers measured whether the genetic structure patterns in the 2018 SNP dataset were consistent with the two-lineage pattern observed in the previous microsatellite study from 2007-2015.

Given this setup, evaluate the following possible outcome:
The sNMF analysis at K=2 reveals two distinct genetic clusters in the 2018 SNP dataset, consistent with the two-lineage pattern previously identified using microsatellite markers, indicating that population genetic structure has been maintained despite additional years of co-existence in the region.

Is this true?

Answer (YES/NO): NO